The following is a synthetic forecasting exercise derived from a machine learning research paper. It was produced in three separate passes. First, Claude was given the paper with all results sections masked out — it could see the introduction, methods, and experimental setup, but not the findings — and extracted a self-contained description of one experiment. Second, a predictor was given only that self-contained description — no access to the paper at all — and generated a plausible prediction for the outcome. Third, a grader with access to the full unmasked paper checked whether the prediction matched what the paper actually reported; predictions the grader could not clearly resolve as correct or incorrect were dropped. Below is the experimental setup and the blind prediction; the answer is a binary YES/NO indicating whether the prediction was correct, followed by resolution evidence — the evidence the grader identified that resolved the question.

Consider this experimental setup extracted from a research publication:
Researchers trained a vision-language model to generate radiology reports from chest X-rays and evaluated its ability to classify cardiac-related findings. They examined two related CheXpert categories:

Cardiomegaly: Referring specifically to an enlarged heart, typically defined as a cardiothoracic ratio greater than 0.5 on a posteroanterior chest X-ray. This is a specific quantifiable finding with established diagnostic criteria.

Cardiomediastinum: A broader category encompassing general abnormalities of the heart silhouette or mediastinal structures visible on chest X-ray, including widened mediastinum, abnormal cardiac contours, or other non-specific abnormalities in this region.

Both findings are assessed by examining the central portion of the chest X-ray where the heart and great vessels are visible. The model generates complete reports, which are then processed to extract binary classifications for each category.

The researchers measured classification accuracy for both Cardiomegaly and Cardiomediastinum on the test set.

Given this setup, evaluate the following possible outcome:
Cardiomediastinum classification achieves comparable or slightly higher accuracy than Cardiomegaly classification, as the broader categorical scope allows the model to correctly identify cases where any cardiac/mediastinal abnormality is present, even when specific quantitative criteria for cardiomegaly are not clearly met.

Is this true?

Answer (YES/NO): YES